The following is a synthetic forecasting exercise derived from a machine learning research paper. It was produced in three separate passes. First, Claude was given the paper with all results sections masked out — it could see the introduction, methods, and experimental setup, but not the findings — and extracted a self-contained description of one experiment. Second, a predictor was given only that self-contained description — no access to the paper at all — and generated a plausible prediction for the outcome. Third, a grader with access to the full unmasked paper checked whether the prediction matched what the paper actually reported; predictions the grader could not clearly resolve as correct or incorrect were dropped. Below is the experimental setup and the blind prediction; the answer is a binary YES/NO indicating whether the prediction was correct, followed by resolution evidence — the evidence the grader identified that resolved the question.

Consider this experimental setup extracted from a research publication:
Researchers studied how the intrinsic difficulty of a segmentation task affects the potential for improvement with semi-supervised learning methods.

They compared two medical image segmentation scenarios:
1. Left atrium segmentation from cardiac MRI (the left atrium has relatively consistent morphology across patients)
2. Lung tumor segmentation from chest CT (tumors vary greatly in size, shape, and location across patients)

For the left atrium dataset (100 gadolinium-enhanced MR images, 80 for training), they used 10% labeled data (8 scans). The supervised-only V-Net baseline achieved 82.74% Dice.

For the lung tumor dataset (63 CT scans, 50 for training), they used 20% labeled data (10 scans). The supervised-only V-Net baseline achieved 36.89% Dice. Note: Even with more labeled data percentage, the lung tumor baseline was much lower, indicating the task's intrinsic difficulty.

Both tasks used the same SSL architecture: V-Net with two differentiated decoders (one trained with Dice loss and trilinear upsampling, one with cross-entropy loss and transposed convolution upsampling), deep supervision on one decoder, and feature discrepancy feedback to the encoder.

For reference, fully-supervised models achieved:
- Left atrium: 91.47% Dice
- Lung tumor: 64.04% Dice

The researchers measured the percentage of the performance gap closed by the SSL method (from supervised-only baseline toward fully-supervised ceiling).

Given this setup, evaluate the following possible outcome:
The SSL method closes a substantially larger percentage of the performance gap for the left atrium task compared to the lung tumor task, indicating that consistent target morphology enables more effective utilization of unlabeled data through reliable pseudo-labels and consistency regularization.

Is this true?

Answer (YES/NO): YES